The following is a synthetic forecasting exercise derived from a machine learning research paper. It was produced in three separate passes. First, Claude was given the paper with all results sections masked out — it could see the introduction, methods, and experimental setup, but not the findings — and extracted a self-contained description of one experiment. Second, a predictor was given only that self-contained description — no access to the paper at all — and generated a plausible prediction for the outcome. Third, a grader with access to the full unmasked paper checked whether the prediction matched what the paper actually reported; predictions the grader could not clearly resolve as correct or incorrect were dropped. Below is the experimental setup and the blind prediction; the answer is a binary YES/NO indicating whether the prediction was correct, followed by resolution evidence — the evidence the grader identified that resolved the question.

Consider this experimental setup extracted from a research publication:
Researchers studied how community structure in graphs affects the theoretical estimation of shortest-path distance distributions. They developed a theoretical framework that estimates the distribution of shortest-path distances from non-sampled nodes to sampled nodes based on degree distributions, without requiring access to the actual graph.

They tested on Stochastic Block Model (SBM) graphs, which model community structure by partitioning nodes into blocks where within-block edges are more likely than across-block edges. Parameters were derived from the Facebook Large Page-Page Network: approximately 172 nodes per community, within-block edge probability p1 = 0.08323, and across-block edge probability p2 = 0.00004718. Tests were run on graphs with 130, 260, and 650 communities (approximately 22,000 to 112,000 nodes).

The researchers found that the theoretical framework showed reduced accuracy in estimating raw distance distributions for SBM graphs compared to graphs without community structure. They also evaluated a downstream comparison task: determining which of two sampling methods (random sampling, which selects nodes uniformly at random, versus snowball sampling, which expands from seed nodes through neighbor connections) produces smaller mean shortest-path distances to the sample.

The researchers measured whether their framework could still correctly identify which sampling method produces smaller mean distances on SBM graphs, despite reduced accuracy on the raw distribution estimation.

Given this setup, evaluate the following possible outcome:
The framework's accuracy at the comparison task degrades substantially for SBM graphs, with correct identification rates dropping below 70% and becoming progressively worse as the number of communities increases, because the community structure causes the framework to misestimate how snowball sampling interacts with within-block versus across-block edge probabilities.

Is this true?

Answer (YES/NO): NO